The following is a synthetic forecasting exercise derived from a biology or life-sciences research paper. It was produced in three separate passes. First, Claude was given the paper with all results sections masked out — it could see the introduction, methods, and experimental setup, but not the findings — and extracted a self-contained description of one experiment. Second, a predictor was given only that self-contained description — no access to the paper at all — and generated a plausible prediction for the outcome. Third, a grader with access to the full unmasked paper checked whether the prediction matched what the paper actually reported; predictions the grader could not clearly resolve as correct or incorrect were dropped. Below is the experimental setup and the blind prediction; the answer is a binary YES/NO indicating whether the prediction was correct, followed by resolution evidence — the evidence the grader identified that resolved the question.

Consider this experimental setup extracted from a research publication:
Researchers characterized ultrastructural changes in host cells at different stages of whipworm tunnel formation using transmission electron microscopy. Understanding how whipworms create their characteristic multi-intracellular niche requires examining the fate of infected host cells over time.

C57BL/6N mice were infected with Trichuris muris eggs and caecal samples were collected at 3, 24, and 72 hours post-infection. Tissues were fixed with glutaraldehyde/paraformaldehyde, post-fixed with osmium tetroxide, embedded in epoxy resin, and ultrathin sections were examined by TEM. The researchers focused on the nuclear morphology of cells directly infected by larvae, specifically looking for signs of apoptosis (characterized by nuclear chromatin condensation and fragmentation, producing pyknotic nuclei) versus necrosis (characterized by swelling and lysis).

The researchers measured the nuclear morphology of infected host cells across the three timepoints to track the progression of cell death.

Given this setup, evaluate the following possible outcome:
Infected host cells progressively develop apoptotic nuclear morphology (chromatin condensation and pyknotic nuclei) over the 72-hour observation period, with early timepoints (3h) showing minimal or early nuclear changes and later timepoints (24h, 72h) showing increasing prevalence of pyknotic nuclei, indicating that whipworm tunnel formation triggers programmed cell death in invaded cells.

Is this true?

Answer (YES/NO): YES